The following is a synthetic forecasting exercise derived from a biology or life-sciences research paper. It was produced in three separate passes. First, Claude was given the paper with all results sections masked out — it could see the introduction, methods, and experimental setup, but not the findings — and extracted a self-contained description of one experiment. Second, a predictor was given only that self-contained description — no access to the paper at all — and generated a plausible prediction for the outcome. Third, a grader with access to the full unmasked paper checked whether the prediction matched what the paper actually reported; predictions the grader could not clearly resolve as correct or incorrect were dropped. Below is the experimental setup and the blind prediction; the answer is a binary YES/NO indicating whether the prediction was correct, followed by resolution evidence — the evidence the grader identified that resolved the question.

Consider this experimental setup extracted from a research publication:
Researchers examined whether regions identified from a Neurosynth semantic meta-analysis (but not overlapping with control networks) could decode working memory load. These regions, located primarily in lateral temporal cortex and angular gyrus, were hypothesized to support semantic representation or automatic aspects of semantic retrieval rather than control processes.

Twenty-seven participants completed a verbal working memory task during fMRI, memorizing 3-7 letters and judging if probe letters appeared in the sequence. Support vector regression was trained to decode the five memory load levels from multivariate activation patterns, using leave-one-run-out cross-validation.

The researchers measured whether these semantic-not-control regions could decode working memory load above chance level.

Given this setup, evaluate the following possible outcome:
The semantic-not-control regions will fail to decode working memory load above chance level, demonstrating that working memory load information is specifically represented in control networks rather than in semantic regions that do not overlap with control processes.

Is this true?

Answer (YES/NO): NO